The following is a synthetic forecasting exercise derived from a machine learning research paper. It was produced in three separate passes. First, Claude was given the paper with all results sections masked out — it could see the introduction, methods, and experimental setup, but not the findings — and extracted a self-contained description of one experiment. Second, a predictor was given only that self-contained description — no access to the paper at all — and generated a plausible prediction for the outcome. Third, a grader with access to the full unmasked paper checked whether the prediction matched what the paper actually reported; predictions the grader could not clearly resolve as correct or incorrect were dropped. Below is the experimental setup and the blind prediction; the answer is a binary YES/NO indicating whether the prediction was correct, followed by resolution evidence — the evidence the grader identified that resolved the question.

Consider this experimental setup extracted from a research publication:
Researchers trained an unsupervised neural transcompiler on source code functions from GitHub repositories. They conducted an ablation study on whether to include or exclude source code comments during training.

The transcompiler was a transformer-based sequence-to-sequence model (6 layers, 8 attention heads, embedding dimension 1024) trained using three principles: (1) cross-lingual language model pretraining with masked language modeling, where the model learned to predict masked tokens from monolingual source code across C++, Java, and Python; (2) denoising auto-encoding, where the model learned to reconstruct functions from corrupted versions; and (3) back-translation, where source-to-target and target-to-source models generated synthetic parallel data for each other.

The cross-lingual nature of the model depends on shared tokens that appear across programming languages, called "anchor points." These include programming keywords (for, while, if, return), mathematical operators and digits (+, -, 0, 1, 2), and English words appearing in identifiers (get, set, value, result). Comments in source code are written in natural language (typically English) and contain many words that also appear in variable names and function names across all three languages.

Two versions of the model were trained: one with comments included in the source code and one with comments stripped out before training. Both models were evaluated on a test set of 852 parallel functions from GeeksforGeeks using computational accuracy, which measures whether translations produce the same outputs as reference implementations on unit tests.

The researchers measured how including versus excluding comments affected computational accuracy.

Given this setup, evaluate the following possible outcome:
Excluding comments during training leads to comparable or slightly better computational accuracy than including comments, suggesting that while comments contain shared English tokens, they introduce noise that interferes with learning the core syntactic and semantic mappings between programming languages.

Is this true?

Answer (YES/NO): NO